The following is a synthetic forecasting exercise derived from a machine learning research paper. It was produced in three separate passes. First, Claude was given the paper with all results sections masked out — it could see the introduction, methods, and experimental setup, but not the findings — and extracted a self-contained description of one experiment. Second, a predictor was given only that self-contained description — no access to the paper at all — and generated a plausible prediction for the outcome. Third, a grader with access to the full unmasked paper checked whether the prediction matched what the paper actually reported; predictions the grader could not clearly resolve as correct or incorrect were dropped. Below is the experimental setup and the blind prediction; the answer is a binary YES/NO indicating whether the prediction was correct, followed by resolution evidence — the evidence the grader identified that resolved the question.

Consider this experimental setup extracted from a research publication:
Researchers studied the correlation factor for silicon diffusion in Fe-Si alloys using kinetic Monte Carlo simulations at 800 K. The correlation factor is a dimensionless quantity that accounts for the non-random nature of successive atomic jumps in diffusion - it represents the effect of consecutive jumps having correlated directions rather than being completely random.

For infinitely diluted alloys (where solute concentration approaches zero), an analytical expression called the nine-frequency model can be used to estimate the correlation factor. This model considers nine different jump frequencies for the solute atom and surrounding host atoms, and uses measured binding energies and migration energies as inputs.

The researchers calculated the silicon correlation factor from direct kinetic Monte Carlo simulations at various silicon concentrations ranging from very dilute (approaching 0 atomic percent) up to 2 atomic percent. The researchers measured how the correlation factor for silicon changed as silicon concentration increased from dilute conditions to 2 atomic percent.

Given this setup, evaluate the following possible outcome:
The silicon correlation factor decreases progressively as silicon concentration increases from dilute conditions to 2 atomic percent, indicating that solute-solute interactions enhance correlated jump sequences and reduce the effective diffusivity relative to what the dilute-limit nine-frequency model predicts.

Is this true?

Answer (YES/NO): NO